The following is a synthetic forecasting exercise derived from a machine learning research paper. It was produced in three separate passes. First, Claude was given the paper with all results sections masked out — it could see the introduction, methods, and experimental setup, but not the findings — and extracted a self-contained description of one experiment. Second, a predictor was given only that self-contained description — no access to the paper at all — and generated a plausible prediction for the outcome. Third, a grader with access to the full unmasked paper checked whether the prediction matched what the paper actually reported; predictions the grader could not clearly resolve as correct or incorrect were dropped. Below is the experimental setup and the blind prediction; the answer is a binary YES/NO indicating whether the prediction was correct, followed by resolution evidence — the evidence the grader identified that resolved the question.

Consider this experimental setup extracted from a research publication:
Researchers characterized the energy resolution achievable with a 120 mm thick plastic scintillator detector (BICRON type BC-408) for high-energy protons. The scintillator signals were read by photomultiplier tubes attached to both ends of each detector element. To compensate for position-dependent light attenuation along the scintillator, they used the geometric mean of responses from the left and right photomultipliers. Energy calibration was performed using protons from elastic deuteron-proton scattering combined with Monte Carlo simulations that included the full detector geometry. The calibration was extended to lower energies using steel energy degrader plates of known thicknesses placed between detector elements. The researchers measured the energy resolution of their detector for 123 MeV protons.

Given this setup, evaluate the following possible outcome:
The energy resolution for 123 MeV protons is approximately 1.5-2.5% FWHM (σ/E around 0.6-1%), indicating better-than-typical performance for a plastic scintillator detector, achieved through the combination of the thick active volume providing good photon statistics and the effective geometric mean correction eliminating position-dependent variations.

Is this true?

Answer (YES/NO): NO